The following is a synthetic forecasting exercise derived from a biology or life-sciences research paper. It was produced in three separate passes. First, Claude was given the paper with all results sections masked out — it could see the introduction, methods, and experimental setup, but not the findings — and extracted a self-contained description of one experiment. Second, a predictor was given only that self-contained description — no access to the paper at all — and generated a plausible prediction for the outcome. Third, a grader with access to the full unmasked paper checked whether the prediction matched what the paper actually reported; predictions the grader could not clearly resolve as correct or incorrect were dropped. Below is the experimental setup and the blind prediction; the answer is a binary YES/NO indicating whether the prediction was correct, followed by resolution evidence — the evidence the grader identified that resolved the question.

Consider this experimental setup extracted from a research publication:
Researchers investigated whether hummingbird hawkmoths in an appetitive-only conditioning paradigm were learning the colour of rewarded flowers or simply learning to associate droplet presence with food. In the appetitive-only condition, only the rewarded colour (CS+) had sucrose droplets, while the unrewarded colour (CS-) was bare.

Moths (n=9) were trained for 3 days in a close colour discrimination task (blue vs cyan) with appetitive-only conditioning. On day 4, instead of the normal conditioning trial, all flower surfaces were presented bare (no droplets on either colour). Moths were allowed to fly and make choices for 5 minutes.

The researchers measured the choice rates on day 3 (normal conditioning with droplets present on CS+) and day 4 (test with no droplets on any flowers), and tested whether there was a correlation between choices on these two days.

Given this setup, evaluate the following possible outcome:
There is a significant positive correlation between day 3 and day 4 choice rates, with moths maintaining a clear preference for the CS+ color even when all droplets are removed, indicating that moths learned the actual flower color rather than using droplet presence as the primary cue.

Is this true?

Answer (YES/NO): NO